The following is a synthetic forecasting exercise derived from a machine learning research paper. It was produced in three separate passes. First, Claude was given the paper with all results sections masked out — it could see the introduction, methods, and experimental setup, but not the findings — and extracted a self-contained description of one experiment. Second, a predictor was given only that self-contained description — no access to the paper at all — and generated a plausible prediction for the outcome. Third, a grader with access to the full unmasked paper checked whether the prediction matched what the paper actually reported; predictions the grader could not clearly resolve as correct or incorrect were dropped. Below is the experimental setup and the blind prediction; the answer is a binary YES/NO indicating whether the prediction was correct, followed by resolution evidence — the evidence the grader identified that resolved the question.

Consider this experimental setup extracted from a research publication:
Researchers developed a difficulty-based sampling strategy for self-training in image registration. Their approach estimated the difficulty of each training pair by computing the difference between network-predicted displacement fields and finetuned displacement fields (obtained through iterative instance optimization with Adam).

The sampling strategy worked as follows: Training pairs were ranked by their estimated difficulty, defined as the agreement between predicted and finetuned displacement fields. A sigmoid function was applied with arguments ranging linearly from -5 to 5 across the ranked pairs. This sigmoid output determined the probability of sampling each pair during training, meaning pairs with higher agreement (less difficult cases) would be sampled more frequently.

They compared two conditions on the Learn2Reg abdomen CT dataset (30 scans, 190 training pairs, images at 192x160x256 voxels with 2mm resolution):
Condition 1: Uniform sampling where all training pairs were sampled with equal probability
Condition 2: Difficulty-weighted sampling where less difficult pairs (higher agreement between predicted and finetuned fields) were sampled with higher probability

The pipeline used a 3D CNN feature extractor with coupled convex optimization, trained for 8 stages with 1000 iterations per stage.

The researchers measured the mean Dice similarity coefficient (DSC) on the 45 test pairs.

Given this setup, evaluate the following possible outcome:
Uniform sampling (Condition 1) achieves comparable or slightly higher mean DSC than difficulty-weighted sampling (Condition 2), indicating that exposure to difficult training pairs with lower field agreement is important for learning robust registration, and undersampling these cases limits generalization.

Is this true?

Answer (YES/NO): NO